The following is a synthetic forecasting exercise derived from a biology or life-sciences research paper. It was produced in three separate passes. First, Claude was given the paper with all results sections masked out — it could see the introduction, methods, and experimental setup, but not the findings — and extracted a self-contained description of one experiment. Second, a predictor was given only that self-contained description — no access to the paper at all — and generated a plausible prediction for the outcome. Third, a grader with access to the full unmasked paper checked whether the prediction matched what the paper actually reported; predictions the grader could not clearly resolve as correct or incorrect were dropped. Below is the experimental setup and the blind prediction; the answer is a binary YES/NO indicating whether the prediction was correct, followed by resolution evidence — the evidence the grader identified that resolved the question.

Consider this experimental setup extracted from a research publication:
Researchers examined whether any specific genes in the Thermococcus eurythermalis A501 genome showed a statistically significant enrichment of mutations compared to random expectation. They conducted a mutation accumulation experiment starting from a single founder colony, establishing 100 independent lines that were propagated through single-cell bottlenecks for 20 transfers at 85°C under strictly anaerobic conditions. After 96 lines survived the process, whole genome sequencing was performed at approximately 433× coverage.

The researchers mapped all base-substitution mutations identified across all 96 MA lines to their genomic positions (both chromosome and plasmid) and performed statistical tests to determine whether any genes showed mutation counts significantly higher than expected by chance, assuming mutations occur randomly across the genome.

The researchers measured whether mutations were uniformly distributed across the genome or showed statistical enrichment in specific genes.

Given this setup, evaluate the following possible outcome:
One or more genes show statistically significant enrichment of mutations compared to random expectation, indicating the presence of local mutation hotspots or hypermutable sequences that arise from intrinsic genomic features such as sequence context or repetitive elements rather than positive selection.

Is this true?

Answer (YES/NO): NO